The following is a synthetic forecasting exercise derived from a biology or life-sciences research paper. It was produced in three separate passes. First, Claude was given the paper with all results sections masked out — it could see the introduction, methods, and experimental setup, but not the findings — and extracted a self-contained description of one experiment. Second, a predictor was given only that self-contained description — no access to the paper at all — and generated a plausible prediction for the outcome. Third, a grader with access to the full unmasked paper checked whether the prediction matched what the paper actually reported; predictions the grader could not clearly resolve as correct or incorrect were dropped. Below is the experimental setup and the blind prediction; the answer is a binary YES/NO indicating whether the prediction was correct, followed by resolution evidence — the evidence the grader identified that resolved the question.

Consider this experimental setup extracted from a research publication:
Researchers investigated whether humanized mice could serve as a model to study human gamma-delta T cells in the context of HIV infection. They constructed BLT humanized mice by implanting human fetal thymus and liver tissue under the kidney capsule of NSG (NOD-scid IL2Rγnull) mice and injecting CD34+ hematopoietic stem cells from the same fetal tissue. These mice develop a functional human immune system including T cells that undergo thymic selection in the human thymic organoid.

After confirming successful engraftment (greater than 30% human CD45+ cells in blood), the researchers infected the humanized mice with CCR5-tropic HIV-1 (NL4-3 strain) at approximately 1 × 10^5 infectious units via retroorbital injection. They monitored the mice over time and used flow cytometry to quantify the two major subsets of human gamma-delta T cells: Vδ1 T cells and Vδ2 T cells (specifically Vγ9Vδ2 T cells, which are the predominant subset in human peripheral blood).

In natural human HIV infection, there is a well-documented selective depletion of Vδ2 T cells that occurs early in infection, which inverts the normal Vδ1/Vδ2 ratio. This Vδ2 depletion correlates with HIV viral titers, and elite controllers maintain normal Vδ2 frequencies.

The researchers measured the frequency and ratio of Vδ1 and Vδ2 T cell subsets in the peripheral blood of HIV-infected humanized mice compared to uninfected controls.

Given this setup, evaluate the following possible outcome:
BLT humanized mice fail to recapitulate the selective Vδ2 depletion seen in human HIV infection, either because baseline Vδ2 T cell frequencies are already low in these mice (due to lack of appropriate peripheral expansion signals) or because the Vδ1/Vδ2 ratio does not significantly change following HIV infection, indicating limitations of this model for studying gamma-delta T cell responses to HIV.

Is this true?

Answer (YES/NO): NO